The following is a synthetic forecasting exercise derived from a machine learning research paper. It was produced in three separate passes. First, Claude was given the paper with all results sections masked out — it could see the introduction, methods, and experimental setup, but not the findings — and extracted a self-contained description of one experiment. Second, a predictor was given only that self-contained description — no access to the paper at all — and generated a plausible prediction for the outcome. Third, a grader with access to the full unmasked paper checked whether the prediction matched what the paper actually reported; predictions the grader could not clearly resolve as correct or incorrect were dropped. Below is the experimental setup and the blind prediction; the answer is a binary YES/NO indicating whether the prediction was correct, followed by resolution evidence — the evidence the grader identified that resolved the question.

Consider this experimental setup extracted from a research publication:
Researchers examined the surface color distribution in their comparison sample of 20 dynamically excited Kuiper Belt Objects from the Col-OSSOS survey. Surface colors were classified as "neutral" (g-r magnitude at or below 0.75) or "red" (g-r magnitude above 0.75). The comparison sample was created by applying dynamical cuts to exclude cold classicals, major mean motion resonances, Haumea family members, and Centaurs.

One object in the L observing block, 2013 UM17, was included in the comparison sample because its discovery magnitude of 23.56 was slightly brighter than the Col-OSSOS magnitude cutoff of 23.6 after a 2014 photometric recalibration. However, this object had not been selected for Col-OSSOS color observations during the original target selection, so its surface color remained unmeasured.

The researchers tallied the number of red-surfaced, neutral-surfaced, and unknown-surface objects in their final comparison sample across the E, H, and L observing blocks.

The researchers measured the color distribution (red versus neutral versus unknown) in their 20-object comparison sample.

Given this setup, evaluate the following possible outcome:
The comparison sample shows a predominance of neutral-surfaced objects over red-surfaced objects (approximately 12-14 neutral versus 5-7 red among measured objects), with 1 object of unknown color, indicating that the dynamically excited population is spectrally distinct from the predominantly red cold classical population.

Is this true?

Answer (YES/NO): NO